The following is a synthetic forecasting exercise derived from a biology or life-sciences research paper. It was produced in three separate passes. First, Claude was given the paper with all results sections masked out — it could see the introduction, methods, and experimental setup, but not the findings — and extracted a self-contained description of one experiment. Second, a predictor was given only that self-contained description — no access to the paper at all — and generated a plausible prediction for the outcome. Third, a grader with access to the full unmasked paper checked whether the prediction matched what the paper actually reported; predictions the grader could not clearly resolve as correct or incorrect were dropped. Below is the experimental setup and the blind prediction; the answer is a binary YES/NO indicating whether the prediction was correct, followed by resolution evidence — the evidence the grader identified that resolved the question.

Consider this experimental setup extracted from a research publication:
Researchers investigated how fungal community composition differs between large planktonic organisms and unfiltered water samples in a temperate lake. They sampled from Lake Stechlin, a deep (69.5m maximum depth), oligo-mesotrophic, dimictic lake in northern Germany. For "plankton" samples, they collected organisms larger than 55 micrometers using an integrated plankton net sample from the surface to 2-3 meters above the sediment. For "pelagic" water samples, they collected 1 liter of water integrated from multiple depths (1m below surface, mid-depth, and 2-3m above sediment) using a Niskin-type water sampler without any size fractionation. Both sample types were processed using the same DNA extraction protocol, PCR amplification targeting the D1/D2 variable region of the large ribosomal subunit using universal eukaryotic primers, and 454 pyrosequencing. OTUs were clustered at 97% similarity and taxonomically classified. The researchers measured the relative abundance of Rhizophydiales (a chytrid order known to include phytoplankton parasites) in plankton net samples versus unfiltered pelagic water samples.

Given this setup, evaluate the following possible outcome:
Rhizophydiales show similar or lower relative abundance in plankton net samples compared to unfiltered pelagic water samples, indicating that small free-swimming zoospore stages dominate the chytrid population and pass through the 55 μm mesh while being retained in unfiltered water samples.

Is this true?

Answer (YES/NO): NO